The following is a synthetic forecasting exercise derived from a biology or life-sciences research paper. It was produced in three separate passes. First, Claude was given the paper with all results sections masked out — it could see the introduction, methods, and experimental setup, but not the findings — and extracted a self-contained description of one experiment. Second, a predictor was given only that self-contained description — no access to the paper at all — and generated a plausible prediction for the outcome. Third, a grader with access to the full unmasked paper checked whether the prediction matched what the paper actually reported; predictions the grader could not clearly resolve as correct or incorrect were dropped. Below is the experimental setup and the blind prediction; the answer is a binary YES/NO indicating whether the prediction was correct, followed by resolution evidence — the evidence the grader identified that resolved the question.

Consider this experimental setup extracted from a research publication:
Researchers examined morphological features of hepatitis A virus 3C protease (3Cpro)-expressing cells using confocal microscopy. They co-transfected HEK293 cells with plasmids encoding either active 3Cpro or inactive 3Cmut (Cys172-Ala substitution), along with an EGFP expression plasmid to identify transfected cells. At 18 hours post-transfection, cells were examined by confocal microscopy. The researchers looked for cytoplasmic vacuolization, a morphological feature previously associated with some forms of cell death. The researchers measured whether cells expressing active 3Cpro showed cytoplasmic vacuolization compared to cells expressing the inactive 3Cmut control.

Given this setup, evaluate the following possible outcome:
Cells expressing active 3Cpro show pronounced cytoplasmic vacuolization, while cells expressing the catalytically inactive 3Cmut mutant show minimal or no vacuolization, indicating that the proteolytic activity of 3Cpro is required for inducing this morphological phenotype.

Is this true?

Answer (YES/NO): YES